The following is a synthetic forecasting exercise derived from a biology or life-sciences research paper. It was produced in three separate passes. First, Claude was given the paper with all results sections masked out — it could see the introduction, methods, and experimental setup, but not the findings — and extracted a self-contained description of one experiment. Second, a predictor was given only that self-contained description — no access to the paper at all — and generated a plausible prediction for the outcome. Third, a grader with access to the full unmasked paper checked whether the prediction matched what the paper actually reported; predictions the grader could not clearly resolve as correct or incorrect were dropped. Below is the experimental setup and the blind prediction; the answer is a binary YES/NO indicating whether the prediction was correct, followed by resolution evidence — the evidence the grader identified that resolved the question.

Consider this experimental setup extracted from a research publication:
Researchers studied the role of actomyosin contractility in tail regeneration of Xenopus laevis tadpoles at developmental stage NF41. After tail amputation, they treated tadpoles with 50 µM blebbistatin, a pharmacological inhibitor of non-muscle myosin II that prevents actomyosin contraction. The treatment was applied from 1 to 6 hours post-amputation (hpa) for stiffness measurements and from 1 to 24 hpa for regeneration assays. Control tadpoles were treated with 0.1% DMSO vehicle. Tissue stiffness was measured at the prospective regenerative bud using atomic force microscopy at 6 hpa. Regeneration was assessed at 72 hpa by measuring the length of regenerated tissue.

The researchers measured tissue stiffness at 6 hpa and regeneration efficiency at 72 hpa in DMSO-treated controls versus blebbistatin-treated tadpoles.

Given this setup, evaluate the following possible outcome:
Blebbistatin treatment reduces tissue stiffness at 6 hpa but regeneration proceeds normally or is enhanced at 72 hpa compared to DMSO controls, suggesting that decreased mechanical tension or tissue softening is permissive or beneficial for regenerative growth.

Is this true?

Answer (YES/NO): NO